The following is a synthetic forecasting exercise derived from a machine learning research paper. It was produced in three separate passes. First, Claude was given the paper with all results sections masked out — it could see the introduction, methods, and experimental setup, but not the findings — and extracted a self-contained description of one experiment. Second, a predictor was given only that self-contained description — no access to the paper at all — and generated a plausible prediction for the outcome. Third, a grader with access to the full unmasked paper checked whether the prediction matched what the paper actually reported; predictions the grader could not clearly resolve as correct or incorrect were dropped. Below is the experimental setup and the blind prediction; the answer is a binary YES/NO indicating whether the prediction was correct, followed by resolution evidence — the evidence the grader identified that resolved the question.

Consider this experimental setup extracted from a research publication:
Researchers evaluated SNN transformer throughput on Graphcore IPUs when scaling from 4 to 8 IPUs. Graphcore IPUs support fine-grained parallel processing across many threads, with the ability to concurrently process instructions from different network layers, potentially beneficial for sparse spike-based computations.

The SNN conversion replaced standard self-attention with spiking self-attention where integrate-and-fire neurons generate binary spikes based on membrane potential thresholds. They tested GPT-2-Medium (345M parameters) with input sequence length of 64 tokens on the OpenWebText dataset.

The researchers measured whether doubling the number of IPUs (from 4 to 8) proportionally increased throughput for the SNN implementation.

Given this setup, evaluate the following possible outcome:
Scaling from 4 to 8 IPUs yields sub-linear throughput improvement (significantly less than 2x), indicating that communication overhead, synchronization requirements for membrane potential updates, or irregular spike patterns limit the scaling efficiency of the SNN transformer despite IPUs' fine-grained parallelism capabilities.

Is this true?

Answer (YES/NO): YES